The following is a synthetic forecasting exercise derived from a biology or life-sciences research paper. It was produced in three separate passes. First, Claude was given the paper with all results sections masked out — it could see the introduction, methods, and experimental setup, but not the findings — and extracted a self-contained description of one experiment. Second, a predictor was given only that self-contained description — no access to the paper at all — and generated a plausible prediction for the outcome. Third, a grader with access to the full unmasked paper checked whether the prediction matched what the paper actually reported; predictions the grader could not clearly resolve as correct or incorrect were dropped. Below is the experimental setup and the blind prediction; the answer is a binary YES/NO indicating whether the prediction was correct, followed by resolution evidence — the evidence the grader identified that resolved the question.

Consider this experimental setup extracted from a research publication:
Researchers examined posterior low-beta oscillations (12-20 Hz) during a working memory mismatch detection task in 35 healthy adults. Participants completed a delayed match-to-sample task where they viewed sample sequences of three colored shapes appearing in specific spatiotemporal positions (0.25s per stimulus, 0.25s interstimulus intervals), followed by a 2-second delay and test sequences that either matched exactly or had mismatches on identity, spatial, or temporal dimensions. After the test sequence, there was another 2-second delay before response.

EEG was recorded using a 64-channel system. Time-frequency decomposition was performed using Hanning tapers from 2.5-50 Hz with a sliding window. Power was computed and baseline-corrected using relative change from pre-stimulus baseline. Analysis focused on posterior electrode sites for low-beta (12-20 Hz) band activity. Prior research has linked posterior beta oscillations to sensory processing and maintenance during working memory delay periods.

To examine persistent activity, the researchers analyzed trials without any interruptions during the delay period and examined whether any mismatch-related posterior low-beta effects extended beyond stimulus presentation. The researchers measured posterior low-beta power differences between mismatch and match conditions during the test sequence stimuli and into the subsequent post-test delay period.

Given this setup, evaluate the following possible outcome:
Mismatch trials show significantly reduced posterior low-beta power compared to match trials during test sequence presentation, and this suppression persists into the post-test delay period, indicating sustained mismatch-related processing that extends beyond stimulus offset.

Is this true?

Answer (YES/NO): NO